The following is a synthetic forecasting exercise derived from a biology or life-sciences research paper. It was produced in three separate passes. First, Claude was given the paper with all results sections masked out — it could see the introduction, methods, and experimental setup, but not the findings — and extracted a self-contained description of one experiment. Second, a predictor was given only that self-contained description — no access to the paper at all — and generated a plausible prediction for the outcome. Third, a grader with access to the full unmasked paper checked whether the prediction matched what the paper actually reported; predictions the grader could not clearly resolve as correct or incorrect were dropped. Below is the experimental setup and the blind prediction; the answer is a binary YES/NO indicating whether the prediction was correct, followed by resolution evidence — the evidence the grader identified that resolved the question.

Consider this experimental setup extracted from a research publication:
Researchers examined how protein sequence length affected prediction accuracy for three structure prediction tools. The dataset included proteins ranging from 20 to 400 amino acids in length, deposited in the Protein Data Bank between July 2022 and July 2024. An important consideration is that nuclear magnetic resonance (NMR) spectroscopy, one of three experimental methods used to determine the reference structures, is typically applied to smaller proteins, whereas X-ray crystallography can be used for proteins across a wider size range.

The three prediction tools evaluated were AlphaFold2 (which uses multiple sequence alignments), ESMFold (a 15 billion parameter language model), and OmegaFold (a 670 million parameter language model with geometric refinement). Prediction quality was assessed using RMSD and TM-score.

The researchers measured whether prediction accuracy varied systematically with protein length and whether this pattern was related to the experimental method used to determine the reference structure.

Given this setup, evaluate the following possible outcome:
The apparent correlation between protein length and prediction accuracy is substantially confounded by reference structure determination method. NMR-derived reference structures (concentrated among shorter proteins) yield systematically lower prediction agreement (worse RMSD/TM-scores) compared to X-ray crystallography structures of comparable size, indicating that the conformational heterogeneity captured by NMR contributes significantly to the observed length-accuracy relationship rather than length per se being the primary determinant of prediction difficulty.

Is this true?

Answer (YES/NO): YES